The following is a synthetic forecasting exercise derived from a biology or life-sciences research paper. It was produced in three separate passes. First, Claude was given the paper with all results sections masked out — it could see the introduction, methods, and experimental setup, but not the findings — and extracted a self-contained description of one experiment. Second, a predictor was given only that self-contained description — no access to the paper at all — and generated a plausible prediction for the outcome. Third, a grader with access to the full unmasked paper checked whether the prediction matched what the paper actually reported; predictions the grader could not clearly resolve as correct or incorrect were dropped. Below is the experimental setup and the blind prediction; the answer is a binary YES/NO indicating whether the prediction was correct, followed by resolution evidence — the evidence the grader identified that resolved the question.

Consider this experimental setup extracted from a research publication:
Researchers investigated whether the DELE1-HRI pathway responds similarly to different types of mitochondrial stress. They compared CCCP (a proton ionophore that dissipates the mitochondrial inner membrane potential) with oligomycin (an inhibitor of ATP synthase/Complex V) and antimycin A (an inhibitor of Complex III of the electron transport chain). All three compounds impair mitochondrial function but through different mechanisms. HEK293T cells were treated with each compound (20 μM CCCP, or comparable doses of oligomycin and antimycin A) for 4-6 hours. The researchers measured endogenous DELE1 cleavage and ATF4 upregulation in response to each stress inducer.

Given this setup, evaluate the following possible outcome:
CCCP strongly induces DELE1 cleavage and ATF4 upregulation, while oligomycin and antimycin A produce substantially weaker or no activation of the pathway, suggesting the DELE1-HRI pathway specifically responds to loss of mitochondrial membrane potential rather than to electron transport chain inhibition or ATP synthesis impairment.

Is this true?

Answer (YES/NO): NO